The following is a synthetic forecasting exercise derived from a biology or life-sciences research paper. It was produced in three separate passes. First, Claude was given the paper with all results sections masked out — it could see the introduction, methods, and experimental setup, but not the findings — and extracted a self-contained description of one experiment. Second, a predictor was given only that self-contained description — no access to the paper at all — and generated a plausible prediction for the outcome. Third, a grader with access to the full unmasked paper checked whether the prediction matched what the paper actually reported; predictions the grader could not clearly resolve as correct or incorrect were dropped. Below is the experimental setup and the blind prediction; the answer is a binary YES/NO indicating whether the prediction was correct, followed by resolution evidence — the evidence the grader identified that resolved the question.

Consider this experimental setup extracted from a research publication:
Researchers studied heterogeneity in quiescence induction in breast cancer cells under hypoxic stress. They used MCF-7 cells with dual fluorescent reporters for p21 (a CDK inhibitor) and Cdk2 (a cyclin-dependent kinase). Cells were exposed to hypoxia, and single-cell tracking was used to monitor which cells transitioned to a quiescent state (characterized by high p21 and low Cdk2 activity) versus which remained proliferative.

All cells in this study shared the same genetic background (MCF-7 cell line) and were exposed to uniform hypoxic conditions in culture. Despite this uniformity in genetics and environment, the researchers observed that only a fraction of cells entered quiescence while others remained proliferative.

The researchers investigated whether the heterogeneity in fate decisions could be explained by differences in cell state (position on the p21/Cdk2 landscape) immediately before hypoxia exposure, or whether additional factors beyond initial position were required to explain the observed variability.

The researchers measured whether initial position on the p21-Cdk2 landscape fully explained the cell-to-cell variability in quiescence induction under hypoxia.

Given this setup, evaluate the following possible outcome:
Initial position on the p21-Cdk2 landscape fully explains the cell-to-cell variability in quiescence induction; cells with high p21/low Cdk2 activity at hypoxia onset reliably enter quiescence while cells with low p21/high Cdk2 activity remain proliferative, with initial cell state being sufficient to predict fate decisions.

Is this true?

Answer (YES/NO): NO